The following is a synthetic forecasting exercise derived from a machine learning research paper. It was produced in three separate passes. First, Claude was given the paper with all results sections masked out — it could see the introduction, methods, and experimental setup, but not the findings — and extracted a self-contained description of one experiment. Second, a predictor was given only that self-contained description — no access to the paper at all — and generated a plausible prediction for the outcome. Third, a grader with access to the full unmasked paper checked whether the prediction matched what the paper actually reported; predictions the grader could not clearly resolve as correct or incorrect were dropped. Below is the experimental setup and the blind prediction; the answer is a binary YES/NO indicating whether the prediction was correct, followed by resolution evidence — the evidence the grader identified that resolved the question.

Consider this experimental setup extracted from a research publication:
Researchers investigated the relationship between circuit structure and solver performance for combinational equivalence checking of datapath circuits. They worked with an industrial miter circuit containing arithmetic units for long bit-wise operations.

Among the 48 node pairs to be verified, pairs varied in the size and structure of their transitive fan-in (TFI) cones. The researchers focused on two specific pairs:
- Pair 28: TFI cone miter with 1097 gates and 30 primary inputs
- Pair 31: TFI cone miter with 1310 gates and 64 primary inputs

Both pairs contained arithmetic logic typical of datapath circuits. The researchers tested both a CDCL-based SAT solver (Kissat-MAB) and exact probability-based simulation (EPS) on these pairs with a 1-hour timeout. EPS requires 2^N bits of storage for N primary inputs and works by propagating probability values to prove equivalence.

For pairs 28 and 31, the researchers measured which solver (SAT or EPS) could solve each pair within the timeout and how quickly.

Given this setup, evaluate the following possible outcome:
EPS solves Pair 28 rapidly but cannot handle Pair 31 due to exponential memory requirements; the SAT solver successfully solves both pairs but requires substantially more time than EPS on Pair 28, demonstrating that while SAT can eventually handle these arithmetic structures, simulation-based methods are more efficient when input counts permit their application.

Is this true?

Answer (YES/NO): NO